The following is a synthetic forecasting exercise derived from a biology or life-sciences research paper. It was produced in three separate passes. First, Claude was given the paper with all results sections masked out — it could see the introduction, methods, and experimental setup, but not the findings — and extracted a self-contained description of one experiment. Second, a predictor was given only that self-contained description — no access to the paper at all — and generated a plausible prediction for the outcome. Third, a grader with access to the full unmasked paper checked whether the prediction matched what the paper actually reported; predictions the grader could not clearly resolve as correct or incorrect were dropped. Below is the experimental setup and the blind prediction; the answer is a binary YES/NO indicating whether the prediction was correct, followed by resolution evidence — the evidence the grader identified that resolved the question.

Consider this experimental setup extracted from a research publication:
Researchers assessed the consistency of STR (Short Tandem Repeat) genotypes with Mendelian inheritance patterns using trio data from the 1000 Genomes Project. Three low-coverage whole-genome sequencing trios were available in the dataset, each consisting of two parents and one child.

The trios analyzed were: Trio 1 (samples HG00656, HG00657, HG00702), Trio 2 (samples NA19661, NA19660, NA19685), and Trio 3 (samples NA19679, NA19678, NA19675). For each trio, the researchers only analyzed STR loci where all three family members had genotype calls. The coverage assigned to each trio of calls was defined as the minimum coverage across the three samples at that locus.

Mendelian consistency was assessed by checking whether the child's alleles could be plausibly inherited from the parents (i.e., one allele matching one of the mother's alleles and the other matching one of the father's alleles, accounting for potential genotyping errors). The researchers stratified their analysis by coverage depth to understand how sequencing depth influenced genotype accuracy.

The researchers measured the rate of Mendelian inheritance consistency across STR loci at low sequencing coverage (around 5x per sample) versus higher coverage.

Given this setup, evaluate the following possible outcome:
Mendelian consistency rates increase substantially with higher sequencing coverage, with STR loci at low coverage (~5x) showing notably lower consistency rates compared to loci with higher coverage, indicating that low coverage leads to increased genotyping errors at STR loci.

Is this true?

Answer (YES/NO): YES